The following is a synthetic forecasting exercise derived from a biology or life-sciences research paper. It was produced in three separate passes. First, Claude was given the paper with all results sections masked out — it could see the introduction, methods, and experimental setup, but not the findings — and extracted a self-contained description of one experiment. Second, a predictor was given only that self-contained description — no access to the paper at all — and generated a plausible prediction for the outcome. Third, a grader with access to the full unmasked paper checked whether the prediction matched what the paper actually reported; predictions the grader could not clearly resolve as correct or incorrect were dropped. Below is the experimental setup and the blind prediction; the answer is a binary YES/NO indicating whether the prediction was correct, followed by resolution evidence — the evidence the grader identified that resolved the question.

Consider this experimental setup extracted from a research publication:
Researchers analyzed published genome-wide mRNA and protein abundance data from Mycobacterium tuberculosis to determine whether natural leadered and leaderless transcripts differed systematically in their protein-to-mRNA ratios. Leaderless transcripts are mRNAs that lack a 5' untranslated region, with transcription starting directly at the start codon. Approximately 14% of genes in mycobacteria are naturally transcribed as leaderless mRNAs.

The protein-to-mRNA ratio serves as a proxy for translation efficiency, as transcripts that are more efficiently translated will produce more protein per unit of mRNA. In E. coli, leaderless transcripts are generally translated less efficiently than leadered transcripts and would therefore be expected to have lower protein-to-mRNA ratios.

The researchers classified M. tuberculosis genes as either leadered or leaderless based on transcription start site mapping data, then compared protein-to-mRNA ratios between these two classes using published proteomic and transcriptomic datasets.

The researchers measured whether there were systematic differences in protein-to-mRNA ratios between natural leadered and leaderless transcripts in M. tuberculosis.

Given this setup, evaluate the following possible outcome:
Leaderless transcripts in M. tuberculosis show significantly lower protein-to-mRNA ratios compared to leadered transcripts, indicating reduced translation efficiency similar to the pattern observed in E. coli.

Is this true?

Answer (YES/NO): NO